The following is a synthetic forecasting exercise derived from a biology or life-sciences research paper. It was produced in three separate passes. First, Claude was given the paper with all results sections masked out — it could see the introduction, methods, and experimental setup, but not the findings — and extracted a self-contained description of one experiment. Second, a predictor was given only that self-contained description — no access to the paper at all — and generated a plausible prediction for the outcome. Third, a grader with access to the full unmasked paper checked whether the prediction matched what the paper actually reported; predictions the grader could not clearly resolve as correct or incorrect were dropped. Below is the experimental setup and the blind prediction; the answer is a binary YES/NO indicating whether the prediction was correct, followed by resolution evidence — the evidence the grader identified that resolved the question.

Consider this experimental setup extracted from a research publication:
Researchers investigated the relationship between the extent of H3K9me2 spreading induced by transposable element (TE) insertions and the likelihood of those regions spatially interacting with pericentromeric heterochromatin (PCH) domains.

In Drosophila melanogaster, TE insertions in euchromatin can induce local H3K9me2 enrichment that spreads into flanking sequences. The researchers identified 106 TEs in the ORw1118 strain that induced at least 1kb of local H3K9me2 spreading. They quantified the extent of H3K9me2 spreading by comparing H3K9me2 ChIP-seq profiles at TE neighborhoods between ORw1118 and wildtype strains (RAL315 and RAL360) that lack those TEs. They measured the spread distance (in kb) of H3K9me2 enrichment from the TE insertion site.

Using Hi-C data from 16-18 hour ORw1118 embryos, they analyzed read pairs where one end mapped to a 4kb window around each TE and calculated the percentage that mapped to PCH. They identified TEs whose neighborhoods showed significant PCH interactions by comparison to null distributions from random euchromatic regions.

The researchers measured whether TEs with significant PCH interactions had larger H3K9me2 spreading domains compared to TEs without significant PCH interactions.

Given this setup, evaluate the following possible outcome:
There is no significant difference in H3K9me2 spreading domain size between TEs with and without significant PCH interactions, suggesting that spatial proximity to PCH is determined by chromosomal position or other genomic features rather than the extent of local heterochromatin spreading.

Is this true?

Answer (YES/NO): YES